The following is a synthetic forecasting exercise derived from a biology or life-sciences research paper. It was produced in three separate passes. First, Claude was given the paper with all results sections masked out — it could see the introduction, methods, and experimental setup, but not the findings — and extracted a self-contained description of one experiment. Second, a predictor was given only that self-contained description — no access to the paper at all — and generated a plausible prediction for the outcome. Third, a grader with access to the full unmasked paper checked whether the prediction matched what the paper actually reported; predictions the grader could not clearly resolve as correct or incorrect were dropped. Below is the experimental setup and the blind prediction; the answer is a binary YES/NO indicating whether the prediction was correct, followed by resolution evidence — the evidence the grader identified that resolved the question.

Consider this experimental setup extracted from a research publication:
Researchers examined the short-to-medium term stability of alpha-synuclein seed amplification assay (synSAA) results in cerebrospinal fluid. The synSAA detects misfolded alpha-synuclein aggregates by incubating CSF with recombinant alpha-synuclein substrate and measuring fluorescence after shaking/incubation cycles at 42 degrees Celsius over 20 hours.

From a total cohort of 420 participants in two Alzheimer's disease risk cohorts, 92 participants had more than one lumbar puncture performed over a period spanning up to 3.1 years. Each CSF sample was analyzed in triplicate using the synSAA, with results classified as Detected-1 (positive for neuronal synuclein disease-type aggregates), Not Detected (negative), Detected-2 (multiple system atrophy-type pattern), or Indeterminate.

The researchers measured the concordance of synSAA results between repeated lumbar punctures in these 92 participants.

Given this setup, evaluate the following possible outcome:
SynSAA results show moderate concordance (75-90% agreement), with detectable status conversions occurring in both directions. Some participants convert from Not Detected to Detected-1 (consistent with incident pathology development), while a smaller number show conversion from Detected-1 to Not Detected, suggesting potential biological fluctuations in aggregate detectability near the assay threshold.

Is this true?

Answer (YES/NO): NO